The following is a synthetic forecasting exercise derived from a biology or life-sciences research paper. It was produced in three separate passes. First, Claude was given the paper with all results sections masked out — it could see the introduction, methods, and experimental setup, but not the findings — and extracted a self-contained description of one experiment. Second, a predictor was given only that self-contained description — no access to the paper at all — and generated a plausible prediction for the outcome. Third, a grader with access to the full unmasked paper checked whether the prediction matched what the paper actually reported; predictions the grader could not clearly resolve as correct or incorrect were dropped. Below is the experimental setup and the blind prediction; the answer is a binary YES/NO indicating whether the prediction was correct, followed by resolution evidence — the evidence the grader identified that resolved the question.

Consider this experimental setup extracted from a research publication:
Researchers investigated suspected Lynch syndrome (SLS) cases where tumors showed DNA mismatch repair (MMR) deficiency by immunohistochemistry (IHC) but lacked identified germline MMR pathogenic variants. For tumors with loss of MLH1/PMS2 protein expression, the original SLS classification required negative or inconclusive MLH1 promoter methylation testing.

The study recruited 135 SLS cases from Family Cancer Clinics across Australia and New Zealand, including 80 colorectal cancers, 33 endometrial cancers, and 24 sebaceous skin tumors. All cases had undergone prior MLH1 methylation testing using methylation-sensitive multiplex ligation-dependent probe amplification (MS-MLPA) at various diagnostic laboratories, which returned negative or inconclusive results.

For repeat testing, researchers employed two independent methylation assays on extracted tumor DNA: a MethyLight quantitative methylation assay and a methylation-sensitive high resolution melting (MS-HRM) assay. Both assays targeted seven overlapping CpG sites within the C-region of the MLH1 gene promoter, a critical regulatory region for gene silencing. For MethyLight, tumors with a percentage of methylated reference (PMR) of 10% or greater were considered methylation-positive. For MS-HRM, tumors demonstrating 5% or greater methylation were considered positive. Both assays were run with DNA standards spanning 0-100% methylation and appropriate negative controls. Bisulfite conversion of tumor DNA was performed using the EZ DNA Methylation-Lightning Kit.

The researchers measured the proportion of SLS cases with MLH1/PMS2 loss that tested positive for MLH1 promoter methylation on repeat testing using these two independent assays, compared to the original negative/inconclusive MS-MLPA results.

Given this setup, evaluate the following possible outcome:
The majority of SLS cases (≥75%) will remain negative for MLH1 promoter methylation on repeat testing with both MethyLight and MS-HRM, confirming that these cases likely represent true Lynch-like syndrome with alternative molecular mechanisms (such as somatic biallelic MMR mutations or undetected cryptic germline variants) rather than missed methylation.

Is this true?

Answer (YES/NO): YES